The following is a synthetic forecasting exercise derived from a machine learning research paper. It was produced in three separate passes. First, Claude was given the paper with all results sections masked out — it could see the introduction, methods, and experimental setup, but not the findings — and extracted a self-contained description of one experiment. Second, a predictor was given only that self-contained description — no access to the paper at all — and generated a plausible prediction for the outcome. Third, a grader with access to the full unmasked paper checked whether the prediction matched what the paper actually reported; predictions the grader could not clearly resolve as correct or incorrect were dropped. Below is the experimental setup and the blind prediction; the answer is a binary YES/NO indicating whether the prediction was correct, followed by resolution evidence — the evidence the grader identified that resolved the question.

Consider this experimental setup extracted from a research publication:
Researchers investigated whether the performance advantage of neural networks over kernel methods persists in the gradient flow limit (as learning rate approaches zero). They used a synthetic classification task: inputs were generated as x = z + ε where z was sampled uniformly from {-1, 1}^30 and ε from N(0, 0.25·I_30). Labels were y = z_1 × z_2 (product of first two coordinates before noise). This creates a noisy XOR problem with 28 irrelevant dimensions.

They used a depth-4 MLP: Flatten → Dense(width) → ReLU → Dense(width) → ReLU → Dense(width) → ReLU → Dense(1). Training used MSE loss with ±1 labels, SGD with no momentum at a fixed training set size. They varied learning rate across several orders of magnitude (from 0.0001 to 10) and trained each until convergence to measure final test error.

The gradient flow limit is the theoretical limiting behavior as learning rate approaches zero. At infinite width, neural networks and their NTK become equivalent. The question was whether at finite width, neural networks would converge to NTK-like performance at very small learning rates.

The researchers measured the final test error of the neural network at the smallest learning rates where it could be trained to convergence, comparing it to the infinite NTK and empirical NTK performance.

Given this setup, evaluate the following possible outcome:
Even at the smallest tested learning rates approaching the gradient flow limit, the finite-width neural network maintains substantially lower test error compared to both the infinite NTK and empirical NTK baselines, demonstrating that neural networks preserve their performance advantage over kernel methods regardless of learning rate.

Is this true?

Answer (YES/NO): YES